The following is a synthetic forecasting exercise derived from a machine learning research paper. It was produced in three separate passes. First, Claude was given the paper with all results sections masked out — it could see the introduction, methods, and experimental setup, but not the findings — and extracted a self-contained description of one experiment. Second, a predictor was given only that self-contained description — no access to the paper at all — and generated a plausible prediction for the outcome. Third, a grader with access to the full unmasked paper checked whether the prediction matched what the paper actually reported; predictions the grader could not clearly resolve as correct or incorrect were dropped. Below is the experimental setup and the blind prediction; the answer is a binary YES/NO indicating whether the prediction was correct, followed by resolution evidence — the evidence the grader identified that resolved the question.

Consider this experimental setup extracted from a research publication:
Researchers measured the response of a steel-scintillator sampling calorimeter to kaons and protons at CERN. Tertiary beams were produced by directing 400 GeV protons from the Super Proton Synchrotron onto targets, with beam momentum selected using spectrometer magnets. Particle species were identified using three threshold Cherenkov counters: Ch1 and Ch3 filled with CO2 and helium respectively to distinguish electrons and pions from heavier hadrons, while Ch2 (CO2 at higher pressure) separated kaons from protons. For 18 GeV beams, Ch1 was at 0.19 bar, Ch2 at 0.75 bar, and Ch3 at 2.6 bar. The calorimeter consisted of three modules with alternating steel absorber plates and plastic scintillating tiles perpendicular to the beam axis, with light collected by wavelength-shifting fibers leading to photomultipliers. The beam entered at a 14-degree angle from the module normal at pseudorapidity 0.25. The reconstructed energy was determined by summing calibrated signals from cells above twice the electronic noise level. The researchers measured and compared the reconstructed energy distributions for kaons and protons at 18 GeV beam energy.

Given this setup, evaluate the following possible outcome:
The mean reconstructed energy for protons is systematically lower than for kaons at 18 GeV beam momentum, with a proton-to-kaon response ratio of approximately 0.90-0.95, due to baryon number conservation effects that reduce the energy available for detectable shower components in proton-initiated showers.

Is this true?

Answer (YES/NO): YES